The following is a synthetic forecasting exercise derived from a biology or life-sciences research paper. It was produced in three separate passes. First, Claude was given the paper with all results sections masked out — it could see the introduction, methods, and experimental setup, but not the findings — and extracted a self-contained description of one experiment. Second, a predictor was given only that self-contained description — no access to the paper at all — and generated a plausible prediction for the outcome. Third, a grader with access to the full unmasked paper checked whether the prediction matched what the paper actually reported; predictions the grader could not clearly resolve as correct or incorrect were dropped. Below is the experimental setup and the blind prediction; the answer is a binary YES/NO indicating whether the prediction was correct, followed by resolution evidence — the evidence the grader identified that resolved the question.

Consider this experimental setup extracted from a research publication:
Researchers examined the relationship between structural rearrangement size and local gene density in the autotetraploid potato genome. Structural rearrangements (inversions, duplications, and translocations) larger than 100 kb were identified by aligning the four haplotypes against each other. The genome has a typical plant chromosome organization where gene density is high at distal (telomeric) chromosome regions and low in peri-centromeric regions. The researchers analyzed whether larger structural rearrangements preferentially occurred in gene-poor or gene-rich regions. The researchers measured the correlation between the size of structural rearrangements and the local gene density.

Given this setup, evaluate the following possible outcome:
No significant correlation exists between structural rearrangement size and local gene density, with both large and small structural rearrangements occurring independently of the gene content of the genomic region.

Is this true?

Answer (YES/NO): NO